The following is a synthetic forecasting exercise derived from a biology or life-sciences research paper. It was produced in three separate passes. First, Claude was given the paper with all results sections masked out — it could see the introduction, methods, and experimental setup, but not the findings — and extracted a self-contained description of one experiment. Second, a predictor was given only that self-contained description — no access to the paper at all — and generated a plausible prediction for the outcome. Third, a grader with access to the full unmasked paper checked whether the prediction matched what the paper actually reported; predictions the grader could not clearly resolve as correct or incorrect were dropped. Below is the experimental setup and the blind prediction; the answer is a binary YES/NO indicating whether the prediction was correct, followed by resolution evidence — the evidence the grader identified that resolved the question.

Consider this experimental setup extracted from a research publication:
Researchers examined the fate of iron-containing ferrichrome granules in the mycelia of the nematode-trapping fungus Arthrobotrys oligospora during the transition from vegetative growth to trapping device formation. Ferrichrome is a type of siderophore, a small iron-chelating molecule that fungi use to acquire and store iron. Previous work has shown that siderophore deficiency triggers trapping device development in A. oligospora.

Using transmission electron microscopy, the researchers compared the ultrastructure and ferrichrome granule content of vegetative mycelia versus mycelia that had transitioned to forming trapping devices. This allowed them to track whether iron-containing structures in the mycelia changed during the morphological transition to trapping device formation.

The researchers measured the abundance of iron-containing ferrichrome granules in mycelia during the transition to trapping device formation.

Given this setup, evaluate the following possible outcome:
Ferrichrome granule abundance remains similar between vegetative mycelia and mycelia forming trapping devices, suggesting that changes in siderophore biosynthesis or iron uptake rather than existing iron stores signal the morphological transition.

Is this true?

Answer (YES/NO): NO